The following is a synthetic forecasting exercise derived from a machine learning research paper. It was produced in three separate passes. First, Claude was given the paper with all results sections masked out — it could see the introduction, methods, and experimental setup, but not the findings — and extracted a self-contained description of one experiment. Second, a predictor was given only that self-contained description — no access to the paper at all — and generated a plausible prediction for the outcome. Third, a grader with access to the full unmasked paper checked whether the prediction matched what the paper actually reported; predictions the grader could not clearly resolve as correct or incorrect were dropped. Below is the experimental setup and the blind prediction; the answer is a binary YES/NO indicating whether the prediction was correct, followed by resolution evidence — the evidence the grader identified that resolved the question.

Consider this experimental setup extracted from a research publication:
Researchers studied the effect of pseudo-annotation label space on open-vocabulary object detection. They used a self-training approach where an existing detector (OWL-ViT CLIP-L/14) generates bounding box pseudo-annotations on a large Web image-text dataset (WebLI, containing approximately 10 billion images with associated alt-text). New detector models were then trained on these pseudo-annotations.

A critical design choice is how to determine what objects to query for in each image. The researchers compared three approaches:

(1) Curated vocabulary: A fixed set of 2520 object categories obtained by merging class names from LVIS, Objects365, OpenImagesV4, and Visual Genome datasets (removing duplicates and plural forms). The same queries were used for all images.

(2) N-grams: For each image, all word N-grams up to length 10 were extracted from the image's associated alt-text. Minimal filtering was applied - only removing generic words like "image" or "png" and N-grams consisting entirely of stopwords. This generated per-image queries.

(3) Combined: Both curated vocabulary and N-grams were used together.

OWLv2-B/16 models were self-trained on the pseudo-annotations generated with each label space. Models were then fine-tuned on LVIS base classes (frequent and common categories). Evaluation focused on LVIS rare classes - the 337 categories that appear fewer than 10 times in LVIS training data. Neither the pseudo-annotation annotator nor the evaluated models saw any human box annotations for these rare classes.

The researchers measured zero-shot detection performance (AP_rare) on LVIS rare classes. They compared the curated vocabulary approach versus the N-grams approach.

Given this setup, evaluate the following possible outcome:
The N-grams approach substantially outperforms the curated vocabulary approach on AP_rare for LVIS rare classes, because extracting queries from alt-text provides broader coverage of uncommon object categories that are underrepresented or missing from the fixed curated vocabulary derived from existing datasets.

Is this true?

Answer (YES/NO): YES